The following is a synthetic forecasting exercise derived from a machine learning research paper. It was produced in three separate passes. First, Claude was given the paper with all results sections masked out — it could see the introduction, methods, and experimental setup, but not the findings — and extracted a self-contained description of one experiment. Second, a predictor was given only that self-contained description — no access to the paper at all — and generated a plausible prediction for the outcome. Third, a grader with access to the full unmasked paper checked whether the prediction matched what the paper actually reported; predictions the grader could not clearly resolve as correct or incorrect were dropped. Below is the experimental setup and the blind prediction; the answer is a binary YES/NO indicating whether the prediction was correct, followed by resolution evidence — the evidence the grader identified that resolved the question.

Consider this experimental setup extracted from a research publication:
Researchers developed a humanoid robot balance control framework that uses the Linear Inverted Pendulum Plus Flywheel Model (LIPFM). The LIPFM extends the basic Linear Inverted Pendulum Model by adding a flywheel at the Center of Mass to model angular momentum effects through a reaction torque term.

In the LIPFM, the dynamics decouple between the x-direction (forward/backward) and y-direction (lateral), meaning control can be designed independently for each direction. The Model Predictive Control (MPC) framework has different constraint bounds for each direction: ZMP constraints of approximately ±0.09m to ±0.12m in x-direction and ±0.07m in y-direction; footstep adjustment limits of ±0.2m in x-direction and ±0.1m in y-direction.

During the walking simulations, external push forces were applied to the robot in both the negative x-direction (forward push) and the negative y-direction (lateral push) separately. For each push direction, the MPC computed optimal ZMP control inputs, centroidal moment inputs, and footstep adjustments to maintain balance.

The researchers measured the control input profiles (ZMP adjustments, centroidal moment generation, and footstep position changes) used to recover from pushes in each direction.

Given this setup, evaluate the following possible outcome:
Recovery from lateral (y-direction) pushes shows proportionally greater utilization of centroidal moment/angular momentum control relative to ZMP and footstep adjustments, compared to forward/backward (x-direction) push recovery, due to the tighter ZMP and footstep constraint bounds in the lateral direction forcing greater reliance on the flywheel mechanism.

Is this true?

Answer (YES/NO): YES